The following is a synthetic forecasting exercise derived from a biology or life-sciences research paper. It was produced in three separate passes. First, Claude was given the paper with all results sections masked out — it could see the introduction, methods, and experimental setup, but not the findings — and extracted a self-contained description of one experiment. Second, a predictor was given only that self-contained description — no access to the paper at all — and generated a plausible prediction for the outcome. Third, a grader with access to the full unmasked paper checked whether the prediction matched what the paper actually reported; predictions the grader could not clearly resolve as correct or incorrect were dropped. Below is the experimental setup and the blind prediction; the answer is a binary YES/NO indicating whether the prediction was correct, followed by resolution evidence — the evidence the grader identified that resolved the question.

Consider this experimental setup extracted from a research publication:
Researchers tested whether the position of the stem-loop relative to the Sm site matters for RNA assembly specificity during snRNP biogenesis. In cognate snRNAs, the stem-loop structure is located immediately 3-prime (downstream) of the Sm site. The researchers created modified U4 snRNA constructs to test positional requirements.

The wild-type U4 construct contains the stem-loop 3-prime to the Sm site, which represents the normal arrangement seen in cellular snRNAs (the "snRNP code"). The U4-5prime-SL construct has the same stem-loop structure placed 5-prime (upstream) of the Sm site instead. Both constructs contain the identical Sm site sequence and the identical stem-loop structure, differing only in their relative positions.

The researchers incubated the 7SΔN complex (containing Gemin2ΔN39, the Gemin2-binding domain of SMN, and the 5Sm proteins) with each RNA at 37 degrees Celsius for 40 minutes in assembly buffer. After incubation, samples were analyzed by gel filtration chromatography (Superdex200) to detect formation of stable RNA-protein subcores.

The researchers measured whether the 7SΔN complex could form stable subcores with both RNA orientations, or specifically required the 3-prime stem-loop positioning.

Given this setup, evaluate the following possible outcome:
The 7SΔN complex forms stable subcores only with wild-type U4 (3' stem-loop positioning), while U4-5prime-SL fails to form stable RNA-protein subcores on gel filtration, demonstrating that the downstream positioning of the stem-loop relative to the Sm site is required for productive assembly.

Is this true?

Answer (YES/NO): YES